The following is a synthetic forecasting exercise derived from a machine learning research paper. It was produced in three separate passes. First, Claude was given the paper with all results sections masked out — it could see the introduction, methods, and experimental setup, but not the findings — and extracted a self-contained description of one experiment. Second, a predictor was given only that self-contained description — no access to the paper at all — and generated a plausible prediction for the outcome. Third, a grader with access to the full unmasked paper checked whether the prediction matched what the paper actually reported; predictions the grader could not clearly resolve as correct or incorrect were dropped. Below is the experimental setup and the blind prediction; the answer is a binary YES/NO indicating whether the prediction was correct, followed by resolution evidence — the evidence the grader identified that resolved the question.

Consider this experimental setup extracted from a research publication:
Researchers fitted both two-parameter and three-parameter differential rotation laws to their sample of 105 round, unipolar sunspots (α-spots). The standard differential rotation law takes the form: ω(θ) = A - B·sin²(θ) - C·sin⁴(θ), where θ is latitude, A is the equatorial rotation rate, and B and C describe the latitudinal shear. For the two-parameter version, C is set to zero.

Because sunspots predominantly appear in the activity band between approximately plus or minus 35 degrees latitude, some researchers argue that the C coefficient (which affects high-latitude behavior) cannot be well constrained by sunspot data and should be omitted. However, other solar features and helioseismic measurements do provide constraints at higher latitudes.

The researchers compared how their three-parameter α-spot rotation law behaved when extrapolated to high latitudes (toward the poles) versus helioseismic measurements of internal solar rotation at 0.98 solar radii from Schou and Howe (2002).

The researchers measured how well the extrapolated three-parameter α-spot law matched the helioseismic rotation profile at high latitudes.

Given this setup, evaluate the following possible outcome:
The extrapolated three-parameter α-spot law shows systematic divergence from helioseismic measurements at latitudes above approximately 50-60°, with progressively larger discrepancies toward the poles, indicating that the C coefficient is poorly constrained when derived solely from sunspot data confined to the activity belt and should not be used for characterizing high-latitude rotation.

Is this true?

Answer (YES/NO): NO